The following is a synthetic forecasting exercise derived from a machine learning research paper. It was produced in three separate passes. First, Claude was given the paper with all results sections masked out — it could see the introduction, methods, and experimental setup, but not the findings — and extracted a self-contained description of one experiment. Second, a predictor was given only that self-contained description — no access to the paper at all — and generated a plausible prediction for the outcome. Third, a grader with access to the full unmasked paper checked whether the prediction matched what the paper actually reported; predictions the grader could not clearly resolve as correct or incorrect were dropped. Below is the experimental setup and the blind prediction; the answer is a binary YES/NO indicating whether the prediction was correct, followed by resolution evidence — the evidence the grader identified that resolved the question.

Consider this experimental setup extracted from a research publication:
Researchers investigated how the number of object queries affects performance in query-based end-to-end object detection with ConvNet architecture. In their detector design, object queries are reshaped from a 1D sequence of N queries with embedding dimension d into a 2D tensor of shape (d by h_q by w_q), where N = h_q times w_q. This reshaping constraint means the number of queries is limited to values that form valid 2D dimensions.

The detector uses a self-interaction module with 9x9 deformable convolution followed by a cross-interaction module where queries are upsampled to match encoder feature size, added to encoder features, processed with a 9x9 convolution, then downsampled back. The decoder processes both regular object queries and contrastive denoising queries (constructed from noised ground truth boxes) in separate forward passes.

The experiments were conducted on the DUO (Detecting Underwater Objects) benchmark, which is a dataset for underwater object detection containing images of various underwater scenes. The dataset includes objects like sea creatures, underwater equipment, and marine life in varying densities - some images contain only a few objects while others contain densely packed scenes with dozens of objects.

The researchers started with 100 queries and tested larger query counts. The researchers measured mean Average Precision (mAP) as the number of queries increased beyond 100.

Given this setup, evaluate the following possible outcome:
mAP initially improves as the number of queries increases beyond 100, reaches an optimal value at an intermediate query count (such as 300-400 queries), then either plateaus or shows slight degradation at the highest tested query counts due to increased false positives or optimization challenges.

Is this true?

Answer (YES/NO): NO